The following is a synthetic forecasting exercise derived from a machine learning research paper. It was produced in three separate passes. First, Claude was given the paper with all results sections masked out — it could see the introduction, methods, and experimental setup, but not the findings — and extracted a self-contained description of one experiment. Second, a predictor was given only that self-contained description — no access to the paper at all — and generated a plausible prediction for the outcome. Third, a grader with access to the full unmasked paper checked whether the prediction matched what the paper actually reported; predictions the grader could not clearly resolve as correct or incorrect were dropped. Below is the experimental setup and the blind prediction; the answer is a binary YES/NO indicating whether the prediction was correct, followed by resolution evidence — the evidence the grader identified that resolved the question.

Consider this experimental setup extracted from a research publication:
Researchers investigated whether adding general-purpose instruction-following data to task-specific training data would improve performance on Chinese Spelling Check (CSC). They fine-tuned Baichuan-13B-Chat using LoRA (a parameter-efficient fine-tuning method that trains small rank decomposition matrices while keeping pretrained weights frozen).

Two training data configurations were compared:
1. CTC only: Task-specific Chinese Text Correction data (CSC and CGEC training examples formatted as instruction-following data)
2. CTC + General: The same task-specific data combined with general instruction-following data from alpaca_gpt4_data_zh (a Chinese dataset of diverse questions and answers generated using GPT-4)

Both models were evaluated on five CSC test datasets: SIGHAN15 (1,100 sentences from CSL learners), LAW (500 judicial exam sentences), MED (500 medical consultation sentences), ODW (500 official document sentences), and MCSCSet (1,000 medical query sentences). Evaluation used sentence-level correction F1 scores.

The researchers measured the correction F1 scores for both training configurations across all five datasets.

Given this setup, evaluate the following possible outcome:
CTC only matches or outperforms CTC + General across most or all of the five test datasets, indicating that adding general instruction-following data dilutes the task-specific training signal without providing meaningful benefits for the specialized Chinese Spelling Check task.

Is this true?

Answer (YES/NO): YES